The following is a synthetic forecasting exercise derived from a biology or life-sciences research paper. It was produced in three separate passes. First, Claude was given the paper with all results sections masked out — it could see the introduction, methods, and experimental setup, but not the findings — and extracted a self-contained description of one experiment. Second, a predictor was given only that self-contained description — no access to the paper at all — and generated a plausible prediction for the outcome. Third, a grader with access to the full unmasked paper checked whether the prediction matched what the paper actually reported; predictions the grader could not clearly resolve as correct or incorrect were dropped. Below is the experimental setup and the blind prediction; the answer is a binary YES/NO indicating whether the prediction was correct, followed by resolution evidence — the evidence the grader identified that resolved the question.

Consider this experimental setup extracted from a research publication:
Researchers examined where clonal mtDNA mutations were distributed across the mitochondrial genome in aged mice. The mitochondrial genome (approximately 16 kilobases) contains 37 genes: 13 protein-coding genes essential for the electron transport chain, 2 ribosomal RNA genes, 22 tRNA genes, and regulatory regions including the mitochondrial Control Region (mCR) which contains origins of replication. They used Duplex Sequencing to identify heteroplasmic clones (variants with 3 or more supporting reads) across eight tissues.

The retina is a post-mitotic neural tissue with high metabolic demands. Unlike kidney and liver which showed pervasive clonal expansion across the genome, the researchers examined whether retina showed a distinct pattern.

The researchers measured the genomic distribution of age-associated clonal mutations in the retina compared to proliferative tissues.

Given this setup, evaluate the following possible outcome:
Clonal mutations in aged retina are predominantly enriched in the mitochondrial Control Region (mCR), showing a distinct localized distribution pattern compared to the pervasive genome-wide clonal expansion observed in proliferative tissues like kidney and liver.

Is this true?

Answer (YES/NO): YES